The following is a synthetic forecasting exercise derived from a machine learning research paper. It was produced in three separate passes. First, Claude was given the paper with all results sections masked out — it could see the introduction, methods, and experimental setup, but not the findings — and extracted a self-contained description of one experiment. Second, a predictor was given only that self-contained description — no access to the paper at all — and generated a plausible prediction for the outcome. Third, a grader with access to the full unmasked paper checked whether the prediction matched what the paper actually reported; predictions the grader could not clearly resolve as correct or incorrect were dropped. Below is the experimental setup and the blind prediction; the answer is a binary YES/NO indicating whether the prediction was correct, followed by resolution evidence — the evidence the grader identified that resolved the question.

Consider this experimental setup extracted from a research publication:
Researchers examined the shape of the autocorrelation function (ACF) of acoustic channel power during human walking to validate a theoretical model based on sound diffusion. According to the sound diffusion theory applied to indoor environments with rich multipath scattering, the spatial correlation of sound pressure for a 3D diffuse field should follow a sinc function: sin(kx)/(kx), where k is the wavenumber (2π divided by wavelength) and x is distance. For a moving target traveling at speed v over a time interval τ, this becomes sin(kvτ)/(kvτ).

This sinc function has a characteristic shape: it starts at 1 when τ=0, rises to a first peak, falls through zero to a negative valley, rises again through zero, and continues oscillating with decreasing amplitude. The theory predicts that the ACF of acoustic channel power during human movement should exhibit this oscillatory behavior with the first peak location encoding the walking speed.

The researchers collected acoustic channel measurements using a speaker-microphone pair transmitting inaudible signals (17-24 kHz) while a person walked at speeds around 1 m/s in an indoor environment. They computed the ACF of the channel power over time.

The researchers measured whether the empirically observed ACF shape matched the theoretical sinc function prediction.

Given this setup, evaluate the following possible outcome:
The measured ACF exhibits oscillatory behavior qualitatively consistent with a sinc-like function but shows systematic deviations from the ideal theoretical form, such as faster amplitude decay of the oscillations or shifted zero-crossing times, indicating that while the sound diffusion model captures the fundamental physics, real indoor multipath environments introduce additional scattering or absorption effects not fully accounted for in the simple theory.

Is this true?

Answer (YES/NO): NO